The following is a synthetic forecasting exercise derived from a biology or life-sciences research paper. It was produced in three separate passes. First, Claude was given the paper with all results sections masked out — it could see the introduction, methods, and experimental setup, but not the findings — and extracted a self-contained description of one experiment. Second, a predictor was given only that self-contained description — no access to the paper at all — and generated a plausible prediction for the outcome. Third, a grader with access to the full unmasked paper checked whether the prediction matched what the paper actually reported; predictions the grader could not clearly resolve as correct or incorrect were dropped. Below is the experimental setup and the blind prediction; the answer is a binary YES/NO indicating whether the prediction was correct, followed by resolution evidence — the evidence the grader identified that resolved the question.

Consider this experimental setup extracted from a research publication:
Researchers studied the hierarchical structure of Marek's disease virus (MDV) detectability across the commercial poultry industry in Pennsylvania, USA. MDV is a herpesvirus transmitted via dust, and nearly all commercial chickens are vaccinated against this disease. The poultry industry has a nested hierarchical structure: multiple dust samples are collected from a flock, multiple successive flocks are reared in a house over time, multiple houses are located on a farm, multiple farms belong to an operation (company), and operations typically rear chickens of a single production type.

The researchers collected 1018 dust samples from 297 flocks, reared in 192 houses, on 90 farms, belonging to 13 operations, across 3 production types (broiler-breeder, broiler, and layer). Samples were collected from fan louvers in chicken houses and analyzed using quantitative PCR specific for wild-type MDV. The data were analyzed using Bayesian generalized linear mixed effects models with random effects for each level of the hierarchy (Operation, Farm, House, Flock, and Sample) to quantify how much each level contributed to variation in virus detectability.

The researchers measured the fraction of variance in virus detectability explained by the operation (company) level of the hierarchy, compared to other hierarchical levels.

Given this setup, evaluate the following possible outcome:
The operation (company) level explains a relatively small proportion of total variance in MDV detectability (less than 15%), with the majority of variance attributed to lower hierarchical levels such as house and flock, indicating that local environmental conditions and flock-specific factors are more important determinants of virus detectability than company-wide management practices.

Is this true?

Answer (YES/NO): NO